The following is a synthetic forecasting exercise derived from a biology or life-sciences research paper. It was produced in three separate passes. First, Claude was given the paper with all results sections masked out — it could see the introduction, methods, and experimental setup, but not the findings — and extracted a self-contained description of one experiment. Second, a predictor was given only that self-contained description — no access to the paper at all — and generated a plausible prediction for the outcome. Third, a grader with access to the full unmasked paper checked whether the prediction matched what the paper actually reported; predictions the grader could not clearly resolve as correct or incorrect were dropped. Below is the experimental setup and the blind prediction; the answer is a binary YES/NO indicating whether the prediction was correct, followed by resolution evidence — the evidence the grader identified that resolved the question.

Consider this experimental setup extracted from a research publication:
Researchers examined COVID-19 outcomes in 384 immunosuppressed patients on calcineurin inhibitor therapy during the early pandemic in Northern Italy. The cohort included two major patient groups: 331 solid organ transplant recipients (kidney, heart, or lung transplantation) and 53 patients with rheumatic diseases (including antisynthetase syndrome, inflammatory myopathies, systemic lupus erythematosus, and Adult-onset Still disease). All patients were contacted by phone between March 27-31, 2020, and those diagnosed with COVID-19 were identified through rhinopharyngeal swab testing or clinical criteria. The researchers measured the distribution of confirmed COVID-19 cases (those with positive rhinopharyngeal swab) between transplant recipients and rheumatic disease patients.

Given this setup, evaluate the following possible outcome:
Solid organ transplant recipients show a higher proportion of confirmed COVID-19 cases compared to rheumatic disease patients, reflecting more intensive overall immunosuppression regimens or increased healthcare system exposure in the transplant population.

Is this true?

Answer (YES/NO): YES